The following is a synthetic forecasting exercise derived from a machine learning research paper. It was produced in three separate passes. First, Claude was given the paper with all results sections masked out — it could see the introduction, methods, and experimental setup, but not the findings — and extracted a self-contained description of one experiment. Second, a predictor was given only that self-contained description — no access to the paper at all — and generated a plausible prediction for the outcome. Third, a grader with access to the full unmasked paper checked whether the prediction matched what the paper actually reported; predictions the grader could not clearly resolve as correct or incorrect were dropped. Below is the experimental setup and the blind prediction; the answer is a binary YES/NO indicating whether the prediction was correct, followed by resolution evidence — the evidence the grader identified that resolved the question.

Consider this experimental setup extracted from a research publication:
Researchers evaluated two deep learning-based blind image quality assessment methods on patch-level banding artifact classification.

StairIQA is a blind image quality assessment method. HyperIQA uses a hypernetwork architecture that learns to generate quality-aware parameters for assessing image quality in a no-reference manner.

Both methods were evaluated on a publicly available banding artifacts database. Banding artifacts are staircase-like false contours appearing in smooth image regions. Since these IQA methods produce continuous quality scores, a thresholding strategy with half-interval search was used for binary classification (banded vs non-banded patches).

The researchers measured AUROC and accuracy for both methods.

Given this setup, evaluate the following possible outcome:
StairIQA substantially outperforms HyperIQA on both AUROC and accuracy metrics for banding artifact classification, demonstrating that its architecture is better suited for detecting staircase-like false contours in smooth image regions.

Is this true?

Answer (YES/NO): NO